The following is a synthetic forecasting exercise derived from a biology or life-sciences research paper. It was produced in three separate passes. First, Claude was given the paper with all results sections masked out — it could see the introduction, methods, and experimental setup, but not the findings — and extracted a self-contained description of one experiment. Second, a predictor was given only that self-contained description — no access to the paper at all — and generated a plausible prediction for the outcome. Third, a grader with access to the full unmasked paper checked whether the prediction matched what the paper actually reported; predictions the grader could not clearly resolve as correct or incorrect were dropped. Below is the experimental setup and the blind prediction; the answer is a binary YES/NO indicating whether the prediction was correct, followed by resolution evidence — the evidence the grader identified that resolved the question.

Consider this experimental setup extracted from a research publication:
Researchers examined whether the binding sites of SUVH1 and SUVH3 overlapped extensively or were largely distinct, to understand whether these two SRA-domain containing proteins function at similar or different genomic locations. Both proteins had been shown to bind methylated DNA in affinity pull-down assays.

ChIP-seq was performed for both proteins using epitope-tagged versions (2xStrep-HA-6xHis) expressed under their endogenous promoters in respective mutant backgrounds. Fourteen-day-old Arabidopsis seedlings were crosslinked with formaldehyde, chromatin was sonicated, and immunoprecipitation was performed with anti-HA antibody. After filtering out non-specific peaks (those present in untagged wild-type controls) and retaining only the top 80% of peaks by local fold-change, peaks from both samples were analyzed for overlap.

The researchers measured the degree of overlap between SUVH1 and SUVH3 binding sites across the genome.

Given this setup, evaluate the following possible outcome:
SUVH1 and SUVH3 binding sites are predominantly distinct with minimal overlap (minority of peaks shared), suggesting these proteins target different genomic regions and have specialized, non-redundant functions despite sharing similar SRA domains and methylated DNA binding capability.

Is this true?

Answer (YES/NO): NO